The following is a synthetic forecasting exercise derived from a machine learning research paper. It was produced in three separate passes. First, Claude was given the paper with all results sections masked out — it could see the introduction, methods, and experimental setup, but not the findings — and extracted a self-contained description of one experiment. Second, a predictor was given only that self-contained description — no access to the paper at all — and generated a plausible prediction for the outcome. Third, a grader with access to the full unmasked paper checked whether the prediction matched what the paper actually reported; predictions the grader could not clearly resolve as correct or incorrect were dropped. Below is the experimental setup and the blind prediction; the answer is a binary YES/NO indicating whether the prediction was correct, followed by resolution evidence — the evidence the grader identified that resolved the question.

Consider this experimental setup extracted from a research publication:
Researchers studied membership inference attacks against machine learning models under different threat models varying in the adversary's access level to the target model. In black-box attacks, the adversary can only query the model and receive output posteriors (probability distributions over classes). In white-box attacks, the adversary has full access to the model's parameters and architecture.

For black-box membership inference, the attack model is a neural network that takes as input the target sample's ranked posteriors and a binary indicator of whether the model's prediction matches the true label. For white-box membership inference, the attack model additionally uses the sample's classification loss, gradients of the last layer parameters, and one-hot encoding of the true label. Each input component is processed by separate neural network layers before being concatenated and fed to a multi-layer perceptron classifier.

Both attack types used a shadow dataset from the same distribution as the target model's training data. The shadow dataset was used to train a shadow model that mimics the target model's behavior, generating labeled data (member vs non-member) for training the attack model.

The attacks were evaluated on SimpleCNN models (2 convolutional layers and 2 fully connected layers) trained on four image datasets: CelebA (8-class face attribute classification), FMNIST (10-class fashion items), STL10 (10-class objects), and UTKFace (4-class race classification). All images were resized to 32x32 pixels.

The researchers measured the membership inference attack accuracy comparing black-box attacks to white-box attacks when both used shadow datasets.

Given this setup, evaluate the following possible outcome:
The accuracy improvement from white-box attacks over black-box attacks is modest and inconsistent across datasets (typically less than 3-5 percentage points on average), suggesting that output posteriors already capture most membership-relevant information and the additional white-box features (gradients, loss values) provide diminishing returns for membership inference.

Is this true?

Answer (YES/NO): NO